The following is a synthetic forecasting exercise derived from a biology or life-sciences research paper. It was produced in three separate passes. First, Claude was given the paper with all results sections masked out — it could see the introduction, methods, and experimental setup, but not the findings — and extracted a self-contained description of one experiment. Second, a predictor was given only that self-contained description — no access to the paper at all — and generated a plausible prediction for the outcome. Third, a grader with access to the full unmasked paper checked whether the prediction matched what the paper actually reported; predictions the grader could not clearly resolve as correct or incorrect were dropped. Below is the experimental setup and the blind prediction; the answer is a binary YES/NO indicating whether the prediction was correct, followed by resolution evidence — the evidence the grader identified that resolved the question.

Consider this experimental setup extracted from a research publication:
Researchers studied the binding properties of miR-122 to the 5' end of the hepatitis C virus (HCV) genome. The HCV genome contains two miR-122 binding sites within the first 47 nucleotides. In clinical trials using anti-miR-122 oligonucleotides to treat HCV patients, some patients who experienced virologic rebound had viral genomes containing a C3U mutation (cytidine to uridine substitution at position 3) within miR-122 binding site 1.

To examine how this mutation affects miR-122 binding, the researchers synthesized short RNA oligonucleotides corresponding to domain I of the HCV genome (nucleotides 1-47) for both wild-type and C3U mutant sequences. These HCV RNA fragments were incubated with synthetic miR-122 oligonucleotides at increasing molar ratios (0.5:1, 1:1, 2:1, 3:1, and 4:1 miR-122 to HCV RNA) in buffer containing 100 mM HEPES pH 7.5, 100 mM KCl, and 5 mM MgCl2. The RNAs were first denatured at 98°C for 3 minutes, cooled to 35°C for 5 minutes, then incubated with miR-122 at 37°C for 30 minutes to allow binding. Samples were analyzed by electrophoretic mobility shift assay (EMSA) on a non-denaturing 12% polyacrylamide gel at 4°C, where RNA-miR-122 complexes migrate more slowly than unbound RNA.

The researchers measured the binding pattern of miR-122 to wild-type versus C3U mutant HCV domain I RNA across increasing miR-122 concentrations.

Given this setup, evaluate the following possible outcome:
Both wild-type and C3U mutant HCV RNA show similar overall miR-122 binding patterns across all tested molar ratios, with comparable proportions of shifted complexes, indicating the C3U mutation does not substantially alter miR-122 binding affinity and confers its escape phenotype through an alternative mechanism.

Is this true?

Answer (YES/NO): NO